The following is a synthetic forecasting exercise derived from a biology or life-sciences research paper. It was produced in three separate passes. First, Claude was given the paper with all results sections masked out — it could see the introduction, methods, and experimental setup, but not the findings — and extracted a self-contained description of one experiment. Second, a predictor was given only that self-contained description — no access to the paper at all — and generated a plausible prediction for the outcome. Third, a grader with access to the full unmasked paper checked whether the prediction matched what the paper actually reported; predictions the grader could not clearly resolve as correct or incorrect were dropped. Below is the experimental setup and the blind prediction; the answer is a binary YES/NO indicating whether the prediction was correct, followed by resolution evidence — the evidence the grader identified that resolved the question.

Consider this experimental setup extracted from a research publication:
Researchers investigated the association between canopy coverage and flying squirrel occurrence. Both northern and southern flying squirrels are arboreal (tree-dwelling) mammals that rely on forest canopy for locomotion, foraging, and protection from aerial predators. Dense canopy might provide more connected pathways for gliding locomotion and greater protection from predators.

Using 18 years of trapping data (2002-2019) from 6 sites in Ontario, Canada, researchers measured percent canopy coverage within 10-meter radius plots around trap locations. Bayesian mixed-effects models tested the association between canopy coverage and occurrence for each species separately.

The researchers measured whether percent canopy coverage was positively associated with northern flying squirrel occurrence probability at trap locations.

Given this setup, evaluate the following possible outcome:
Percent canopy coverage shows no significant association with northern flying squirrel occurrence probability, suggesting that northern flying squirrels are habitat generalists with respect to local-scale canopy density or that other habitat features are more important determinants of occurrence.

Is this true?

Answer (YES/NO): YES